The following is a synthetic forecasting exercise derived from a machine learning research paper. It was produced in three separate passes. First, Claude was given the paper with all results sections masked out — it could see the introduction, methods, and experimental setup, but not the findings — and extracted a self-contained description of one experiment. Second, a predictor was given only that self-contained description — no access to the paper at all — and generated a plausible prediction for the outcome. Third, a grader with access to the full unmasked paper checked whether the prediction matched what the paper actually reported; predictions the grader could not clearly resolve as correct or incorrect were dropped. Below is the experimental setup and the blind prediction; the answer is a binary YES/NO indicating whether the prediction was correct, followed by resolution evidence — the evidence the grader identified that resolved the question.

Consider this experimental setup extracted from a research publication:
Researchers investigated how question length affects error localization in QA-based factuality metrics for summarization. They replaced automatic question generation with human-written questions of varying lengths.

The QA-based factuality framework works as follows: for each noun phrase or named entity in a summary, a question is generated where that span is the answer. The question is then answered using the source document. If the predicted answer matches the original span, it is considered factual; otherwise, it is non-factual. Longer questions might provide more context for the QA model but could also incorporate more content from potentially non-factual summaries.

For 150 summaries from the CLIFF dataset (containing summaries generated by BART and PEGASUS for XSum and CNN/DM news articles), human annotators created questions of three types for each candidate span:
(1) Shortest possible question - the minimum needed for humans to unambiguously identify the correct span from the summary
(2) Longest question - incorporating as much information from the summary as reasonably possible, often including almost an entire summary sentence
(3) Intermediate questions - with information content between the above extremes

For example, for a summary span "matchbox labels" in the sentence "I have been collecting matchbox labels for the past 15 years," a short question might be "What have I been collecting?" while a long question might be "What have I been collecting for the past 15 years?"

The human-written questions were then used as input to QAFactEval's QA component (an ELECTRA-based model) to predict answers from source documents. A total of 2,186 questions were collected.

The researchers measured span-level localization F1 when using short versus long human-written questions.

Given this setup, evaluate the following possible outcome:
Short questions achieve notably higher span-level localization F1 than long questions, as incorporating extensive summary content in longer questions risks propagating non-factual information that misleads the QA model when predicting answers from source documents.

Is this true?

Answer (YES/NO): NO